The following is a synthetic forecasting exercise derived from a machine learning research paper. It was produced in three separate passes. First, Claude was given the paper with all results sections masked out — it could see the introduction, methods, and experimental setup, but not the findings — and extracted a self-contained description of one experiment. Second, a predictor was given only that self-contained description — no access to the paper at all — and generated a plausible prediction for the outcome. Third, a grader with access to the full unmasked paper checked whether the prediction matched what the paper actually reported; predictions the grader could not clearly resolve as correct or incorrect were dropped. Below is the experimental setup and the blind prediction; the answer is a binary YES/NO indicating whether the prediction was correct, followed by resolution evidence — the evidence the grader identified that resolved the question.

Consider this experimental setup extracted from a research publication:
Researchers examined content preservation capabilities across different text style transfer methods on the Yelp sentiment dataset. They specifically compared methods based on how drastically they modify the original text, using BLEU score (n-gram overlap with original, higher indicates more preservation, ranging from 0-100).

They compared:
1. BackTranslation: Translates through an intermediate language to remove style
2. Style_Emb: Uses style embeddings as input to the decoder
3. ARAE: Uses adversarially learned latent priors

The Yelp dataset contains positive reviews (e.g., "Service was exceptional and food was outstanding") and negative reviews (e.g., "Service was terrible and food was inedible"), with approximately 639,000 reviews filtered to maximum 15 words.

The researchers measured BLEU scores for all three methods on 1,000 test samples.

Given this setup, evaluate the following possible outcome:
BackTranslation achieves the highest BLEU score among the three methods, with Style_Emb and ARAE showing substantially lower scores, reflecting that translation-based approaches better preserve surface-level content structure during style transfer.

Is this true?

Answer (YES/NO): NO